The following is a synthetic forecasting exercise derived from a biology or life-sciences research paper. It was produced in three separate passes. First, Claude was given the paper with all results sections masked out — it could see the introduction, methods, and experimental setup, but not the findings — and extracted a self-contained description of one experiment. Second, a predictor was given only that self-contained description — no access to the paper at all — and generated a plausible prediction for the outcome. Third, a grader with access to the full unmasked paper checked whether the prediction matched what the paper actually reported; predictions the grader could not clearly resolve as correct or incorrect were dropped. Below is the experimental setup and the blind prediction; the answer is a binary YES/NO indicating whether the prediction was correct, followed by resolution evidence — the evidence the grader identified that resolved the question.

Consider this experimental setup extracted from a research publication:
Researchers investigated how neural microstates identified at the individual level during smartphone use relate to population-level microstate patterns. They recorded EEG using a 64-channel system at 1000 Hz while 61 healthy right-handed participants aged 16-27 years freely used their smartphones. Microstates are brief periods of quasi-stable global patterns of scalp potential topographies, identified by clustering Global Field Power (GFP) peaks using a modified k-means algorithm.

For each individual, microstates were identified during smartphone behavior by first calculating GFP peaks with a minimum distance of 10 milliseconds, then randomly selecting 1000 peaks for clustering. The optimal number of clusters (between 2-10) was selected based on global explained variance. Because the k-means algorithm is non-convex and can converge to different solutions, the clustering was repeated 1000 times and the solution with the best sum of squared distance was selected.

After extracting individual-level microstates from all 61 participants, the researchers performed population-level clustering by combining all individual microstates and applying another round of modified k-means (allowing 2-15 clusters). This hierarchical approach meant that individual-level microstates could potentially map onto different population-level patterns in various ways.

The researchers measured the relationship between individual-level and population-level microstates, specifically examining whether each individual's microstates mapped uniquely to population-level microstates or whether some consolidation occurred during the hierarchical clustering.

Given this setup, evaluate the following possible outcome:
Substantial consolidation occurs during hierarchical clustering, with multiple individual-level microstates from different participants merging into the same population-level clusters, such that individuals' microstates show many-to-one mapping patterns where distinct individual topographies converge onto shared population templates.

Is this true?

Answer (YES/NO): YES